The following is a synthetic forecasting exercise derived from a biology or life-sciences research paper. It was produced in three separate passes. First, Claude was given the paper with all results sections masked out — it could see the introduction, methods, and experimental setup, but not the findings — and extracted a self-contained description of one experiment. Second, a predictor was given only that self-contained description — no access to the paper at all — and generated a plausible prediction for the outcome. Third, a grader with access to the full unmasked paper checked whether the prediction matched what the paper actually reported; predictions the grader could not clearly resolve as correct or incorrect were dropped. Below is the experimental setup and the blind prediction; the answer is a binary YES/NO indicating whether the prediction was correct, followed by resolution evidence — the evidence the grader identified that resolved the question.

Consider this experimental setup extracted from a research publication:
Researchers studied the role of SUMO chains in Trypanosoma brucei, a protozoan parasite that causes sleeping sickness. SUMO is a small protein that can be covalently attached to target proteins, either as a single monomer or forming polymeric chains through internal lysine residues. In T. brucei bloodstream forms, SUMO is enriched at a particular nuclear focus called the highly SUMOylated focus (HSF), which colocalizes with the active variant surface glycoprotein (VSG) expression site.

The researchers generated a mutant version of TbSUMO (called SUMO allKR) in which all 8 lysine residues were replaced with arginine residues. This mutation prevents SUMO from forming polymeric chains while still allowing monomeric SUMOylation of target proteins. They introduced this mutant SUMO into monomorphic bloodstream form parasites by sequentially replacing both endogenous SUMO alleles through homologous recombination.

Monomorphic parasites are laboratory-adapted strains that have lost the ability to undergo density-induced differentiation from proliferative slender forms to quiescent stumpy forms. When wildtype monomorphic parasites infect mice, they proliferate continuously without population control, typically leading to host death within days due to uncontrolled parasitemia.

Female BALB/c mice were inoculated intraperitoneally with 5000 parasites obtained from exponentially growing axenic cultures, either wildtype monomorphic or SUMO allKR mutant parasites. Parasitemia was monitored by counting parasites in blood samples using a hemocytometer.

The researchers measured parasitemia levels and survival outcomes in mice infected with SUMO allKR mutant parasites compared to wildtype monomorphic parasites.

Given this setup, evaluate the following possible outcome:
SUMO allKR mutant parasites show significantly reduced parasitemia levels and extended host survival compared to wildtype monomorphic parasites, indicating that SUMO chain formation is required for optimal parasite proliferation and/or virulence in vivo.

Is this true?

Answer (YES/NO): YES